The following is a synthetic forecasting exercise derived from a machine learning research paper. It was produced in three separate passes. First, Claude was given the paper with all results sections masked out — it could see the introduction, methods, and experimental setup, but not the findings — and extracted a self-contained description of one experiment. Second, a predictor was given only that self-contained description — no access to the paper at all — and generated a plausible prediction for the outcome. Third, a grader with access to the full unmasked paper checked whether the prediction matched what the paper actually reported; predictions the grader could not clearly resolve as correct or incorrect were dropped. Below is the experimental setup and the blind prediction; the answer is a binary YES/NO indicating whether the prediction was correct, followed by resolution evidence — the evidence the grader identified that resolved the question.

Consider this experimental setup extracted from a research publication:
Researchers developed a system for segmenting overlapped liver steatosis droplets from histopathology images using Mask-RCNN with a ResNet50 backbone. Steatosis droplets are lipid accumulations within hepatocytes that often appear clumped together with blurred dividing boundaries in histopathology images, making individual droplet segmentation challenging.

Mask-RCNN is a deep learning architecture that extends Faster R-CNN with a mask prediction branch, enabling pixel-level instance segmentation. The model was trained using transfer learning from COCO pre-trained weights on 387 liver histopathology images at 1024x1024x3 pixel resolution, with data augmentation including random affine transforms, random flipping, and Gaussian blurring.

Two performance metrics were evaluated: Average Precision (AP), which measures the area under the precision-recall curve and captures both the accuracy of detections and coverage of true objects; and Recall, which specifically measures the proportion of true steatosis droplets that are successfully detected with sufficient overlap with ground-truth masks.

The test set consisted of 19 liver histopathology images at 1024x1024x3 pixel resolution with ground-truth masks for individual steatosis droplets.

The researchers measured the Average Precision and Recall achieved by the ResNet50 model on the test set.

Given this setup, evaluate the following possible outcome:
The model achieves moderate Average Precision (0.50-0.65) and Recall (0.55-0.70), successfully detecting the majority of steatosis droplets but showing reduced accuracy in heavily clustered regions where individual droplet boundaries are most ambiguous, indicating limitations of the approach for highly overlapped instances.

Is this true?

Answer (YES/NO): NO